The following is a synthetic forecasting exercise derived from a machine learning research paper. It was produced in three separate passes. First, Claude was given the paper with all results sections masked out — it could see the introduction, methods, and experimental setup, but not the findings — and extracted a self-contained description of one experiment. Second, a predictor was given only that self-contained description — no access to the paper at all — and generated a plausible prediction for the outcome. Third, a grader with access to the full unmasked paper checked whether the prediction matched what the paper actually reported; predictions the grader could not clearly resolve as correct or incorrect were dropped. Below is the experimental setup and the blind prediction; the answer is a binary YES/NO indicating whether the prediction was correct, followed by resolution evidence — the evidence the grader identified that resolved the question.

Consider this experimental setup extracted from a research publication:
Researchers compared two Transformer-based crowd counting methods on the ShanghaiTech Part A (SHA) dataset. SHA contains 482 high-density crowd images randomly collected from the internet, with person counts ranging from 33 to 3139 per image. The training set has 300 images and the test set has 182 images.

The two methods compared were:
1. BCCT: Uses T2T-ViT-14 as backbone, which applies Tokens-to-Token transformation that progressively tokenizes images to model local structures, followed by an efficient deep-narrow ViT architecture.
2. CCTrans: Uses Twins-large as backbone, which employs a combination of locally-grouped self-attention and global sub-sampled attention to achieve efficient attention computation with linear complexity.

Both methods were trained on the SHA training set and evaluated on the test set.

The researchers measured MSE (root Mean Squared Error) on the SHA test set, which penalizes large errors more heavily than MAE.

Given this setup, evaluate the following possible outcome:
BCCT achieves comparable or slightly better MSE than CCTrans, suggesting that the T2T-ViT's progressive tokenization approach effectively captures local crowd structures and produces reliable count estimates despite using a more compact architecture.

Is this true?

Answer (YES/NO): YES